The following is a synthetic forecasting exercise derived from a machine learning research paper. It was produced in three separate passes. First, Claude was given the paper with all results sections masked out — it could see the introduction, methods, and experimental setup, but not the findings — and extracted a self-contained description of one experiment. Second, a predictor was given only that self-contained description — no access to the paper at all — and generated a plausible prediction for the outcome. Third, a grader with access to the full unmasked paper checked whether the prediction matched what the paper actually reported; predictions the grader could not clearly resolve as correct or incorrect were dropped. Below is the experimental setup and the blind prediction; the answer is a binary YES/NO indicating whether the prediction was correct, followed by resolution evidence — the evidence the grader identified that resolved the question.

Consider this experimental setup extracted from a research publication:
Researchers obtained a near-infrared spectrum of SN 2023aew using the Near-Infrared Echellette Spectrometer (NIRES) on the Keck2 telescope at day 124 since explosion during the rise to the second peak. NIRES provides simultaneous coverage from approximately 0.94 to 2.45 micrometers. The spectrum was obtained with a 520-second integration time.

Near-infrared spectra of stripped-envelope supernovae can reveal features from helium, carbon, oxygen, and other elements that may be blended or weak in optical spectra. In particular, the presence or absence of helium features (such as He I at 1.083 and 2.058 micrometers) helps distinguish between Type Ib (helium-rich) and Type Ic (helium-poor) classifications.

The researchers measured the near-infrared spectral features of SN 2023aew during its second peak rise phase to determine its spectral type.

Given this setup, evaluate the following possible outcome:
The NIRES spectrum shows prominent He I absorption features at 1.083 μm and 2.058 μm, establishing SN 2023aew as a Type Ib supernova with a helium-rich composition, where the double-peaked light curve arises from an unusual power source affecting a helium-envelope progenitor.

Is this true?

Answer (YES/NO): NO